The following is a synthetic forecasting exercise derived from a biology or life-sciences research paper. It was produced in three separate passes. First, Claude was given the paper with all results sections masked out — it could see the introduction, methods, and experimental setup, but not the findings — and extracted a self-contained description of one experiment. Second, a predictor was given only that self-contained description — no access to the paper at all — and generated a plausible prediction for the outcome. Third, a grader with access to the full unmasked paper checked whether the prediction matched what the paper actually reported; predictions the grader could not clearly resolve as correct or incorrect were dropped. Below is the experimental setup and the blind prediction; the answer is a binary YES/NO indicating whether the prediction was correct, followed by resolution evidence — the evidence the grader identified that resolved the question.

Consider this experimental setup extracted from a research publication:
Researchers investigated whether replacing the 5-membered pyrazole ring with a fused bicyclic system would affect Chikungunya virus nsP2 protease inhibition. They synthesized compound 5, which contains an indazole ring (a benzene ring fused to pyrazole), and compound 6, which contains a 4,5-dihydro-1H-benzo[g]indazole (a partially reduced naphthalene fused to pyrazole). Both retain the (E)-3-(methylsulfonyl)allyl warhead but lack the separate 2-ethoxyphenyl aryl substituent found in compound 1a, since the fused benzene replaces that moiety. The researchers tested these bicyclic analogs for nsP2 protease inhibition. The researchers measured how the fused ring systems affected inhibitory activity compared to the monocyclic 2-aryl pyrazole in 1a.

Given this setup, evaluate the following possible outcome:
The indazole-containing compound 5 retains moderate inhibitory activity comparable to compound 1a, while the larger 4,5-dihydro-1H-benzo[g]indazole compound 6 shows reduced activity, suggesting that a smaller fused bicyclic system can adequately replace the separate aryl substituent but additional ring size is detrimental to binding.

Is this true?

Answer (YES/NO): YES